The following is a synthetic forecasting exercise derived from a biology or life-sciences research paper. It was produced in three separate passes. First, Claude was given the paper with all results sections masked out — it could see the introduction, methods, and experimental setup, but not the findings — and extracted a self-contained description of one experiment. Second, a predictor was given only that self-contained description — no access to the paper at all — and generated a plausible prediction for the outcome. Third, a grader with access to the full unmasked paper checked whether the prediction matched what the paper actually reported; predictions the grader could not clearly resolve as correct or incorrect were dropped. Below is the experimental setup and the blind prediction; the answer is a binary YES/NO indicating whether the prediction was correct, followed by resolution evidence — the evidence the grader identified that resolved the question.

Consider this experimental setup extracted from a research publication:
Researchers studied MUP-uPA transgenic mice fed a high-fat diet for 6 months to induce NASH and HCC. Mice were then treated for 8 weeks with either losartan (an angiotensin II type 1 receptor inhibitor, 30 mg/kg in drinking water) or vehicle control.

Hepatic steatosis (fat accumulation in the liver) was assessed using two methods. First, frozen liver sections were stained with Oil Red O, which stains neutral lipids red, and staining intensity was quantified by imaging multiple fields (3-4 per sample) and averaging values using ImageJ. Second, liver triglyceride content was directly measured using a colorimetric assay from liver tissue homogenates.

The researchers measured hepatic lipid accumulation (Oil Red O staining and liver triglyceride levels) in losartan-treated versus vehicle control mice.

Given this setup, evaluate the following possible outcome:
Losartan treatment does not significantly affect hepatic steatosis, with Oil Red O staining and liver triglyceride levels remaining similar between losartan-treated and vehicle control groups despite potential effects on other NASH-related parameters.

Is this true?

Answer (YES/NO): YES